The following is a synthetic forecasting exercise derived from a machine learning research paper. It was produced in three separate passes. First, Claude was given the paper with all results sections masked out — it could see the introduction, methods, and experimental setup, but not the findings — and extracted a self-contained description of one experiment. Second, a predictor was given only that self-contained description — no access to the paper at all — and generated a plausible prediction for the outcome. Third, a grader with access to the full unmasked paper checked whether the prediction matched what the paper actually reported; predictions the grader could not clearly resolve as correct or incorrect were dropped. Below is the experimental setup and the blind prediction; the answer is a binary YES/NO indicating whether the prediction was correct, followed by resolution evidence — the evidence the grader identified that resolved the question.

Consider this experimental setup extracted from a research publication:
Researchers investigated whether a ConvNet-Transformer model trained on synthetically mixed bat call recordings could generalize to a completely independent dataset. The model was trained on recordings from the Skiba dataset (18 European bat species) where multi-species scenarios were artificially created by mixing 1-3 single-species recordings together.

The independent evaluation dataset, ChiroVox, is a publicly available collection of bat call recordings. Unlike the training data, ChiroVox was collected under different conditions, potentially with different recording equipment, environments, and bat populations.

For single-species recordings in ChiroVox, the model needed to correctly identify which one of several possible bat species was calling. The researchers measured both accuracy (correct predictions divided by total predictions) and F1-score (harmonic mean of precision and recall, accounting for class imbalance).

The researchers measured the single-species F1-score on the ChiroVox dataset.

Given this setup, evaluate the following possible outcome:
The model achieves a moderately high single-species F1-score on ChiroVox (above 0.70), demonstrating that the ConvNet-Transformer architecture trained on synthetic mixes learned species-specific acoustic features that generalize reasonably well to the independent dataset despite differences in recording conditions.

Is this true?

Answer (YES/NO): NO